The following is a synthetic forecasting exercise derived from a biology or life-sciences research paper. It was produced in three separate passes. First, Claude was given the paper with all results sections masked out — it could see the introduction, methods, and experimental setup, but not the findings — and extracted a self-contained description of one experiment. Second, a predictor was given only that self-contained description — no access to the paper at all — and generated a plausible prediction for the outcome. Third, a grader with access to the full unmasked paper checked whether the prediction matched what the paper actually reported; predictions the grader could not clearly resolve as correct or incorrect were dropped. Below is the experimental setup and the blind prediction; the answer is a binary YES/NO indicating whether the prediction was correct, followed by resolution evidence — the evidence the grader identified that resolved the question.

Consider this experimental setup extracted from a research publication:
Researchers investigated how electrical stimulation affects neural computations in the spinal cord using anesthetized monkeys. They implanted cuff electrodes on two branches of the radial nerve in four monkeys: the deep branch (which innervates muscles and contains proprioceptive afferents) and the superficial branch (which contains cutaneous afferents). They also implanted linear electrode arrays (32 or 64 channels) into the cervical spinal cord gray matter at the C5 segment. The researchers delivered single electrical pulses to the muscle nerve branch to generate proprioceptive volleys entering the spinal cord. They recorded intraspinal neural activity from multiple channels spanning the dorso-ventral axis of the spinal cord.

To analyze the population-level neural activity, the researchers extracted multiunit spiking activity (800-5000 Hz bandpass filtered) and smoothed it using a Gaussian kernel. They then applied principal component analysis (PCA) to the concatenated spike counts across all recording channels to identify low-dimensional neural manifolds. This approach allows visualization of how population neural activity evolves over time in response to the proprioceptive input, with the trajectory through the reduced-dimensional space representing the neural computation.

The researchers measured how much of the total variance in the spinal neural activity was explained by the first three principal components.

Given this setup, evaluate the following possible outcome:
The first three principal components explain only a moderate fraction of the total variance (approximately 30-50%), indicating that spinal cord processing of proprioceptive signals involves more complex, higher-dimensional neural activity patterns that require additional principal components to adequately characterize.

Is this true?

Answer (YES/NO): NO